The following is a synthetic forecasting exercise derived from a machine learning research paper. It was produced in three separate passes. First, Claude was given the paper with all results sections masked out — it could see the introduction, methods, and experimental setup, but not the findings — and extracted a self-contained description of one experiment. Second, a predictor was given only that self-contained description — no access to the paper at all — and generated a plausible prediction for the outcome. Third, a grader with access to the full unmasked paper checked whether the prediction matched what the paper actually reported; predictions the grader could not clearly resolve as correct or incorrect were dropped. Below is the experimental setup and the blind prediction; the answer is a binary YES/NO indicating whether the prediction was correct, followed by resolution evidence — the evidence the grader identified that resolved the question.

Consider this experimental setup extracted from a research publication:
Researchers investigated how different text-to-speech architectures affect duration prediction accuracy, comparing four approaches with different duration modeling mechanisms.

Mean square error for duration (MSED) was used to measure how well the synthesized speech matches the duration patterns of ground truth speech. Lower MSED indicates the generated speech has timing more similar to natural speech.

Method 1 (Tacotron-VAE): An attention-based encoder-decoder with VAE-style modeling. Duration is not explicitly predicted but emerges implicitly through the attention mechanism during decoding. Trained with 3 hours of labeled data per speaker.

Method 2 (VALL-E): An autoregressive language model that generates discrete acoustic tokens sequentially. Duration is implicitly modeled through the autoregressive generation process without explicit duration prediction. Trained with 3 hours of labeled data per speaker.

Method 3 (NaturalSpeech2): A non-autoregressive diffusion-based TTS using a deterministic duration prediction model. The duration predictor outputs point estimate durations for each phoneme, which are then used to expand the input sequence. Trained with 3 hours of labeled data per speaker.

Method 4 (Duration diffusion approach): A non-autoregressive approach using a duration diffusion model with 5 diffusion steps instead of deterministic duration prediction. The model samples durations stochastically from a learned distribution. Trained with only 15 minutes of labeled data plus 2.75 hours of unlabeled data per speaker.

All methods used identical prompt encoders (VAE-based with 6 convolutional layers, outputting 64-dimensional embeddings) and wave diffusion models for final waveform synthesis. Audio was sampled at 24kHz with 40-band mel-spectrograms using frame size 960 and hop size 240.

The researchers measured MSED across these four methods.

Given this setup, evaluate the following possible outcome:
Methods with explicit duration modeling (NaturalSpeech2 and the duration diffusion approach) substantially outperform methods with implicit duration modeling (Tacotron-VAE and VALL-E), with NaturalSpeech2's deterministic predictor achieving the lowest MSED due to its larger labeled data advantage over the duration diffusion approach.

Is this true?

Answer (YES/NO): NO